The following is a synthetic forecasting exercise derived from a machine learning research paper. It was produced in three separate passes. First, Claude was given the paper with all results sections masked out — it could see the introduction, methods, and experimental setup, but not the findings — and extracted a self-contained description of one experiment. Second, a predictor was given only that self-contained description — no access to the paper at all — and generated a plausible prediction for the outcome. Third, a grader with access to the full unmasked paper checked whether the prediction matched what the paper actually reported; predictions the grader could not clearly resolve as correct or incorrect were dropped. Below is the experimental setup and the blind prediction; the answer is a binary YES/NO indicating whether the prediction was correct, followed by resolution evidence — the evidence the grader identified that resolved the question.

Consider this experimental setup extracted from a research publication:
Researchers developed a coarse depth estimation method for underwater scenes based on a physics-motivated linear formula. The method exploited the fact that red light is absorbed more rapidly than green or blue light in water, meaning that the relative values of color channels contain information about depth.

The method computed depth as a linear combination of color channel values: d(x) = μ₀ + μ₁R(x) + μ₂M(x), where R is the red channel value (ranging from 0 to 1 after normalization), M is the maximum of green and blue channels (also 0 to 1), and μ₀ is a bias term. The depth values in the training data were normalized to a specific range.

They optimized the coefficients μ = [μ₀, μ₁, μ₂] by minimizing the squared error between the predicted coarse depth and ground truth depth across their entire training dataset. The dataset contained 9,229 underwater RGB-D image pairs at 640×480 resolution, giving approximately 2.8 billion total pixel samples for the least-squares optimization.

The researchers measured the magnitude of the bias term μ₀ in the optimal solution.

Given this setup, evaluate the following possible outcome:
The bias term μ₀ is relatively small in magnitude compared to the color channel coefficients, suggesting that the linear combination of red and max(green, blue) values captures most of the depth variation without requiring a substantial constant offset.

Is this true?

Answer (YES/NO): NO